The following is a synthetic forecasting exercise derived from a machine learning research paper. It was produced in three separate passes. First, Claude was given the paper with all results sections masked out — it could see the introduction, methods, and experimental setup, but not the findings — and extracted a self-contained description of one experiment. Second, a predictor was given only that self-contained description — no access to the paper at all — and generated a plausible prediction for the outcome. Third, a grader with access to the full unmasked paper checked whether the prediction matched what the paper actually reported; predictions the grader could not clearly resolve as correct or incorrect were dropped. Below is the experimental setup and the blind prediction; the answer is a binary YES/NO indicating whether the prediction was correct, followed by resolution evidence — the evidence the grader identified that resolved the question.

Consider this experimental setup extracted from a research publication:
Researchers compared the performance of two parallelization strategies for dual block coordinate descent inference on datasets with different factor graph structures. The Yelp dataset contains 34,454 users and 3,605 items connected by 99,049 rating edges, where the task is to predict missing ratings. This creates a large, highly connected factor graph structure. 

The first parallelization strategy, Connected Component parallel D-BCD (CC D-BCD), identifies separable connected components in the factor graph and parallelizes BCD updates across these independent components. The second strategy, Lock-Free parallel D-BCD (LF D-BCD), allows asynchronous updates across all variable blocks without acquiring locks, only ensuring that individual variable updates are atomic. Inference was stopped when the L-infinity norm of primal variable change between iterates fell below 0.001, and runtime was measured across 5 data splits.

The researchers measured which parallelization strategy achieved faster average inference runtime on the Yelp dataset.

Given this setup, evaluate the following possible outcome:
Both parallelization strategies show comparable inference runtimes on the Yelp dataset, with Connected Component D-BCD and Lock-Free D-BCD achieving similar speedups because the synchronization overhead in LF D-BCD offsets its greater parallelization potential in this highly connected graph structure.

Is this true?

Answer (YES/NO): NO